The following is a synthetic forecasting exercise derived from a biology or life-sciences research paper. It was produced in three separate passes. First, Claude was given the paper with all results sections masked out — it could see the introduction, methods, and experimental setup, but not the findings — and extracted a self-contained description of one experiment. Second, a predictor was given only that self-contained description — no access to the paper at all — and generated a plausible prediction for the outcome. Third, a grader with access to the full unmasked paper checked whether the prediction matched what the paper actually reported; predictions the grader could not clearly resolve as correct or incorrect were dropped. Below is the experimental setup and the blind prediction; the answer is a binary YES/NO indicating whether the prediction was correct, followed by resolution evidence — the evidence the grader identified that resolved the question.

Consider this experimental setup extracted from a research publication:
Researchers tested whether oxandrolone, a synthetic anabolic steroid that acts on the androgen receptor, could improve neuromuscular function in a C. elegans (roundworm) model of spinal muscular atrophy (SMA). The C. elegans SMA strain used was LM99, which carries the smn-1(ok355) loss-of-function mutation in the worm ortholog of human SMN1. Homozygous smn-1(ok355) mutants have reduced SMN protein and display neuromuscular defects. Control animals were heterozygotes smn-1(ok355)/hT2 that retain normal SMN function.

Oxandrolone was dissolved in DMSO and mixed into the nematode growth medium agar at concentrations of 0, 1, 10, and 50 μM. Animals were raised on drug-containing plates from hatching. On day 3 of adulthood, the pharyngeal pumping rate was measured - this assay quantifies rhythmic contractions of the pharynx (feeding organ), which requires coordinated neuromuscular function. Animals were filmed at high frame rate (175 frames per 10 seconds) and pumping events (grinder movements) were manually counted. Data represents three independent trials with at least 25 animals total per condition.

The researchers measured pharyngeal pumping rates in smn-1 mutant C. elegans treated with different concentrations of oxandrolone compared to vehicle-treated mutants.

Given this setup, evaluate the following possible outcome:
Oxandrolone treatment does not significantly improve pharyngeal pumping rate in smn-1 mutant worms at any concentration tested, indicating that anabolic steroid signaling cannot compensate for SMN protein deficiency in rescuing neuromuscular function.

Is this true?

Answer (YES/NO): NO